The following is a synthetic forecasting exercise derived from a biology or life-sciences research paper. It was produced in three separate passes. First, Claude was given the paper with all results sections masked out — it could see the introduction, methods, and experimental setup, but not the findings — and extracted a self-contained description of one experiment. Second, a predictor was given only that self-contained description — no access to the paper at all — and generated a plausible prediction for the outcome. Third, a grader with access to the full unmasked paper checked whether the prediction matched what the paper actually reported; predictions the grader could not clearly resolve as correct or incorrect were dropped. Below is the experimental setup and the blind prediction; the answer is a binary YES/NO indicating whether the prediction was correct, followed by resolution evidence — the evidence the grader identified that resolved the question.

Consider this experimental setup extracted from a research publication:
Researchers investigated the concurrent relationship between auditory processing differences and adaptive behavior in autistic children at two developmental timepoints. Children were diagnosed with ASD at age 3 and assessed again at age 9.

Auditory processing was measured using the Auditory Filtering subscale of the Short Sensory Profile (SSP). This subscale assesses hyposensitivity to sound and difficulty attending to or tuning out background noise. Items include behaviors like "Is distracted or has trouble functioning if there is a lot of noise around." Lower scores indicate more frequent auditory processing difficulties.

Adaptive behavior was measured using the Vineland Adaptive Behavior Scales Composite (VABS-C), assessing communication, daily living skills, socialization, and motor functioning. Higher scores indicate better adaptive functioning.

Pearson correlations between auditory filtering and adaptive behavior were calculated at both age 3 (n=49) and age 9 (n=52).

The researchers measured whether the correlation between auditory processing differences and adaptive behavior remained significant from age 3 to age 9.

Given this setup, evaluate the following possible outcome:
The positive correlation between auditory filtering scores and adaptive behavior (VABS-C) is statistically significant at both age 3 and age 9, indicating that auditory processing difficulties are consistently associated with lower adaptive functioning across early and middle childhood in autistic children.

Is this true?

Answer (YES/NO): YES